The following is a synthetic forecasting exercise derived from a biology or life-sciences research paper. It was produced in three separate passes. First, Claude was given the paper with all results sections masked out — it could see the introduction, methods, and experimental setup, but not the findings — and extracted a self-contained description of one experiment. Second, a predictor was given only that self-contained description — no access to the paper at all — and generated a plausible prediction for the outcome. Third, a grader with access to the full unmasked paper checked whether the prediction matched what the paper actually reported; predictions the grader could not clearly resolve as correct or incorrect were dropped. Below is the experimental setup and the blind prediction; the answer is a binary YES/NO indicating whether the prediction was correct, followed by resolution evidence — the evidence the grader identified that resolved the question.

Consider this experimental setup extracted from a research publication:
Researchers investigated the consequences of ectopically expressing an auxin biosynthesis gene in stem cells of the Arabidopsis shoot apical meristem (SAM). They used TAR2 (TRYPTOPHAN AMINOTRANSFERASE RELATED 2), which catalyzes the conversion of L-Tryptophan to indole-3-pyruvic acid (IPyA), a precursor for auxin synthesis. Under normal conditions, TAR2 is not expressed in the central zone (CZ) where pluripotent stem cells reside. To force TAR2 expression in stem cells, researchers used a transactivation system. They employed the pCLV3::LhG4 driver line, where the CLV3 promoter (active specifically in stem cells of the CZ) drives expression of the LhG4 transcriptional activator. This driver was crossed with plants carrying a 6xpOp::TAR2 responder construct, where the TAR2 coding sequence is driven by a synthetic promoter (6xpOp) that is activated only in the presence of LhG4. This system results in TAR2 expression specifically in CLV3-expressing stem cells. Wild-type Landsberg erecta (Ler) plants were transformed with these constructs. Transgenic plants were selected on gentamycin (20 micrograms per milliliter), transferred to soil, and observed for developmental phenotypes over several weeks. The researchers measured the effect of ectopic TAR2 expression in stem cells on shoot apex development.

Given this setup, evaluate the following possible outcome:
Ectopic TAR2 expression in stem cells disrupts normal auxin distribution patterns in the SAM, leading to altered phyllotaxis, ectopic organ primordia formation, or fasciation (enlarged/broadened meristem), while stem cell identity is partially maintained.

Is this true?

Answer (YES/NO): NO